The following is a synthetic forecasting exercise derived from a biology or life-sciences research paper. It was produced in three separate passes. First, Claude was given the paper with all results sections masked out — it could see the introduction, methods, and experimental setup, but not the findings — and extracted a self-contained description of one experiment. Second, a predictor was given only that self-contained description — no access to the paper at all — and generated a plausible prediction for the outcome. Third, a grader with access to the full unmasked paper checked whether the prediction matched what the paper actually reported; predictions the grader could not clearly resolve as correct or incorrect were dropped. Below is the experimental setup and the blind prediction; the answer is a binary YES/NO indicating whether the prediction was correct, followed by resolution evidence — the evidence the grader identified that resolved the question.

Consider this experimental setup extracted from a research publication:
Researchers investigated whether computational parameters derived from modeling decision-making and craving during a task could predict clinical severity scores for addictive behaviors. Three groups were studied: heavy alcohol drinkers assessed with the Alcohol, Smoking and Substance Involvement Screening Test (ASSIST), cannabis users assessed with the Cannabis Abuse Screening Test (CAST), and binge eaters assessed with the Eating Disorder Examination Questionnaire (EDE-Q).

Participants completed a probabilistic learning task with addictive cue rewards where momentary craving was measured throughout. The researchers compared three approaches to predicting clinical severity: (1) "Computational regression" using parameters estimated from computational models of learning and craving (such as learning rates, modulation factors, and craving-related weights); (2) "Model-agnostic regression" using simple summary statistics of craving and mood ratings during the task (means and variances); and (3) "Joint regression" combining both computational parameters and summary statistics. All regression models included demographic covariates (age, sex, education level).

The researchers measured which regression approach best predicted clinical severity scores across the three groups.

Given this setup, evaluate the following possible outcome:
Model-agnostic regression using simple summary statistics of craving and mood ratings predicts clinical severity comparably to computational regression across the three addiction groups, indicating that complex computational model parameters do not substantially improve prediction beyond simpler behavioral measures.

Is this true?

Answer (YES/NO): NO